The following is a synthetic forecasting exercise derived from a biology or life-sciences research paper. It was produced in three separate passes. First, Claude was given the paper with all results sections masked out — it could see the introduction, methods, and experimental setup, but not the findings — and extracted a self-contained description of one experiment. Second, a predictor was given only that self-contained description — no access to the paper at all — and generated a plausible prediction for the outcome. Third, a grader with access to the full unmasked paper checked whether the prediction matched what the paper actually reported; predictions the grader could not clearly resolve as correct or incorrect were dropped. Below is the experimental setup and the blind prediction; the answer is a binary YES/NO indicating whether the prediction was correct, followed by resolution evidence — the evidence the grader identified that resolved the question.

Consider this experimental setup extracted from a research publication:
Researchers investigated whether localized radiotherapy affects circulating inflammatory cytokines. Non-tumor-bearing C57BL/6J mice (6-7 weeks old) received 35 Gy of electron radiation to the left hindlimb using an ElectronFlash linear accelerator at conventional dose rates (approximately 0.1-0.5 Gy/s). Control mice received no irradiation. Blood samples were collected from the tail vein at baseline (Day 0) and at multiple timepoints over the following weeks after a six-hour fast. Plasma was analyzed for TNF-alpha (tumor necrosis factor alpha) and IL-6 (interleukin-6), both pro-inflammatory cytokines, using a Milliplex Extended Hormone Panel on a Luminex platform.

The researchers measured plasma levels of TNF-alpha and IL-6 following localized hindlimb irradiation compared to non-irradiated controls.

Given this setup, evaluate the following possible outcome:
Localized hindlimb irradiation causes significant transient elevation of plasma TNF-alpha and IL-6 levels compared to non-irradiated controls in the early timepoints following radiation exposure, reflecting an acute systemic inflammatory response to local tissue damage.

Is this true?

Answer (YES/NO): NO